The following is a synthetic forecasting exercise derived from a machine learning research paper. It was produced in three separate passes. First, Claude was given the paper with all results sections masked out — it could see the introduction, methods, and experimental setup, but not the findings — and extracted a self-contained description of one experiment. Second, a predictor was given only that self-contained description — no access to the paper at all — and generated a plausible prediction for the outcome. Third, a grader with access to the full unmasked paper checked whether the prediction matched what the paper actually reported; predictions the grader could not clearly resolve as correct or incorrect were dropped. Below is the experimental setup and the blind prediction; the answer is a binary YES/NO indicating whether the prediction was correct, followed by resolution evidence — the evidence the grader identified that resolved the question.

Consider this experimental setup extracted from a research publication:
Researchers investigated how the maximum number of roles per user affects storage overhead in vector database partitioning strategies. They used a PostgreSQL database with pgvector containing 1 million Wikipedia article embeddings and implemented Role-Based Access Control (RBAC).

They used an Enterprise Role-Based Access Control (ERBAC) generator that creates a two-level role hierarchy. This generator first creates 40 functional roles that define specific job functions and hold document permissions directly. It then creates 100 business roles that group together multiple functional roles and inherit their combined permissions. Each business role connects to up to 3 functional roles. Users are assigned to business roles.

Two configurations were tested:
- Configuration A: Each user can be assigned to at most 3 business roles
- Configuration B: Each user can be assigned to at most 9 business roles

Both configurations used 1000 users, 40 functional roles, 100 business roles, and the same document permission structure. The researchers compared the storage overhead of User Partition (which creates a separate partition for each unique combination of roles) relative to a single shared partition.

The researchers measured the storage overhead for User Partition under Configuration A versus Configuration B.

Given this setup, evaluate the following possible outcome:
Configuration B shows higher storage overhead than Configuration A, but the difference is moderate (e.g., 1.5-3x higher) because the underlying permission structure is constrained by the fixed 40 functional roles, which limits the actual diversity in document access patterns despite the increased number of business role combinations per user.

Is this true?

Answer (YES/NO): NO